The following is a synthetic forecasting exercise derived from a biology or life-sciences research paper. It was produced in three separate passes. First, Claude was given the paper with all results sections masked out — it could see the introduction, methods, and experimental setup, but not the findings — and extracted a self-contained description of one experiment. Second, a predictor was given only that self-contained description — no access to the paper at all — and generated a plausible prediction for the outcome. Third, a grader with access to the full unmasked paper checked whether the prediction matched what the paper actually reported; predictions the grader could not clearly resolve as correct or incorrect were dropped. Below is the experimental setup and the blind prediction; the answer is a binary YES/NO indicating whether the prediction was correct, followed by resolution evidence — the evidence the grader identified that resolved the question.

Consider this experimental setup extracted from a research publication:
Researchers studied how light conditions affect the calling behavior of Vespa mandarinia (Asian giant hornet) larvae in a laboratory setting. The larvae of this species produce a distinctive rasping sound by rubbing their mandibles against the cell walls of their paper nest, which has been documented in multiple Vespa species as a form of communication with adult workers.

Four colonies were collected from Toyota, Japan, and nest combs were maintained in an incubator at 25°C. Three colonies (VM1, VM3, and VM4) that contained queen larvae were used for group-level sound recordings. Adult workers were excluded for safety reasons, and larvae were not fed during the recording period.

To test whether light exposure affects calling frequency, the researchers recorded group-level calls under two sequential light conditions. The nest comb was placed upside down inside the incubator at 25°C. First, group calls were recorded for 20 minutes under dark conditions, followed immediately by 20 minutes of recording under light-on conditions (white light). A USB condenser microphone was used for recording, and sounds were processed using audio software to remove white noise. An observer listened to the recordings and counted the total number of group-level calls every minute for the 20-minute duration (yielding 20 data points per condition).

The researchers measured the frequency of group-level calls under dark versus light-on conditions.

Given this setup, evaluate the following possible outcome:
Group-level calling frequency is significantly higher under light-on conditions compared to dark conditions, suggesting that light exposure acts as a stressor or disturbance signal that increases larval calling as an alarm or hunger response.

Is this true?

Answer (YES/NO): YES